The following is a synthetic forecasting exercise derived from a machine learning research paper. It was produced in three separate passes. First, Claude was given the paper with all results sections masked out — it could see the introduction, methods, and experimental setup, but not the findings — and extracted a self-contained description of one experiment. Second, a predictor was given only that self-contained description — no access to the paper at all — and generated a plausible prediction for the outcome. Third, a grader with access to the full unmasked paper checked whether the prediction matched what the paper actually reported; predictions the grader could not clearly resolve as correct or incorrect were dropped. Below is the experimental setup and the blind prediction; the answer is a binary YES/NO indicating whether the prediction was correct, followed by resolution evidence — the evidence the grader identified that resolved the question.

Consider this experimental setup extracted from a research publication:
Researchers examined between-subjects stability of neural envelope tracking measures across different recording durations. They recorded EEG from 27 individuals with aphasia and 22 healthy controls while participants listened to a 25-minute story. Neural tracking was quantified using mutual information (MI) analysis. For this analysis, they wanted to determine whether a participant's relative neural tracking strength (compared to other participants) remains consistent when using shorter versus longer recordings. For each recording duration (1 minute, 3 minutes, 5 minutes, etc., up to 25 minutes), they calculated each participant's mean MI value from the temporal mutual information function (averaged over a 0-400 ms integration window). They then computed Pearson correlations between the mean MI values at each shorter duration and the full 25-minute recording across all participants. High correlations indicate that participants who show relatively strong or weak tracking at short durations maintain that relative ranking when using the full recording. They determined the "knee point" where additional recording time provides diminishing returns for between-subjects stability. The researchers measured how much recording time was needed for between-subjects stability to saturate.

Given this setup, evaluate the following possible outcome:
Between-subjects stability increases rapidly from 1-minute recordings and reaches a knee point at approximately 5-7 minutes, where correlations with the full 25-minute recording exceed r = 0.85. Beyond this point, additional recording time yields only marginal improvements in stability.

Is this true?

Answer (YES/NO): NO